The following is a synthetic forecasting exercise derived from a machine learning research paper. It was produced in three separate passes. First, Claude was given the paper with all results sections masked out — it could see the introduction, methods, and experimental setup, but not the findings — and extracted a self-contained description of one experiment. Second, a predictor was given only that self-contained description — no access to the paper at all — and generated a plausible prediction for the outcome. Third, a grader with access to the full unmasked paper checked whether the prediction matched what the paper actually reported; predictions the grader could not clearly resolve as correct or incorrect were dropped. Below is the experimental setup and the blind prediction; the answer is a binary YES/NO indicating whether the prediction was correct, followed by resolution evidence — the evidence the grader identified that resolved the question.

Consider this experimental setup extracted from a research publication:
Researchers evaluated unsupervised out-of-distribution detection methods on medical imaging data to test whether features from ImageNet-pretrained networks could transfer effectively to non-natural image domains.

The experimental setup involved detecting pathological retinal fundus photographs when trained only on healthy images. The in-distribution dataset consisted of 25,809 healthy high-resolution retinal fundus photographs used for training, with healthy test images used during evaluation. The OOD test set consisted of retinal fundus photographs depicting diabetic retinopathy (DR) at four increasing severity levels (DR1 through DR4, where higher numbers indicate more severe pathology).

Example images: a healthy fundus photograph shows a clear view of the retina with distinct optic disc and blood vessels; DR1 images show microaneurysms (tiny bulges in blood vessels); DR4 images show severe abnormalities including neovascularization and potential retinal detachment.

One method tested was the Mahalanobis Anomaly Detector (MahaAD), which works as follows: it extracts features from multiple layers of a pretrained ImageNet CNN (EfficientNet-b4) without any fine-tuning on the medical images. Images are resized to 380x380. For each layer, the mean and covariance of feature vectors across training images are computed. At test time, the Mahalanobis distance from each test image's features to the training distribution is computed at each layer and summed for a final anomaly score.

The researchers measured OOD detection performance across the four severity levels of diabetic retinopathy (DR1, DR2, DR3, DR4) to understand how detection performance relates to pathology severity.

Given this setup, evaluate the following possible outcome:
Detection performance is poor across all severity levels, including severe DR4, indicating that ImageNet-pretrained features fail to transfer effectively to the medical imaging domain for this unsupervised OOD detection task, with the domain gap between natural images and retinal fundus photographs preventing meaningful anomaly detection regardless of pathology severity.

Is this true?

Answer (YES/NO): NO